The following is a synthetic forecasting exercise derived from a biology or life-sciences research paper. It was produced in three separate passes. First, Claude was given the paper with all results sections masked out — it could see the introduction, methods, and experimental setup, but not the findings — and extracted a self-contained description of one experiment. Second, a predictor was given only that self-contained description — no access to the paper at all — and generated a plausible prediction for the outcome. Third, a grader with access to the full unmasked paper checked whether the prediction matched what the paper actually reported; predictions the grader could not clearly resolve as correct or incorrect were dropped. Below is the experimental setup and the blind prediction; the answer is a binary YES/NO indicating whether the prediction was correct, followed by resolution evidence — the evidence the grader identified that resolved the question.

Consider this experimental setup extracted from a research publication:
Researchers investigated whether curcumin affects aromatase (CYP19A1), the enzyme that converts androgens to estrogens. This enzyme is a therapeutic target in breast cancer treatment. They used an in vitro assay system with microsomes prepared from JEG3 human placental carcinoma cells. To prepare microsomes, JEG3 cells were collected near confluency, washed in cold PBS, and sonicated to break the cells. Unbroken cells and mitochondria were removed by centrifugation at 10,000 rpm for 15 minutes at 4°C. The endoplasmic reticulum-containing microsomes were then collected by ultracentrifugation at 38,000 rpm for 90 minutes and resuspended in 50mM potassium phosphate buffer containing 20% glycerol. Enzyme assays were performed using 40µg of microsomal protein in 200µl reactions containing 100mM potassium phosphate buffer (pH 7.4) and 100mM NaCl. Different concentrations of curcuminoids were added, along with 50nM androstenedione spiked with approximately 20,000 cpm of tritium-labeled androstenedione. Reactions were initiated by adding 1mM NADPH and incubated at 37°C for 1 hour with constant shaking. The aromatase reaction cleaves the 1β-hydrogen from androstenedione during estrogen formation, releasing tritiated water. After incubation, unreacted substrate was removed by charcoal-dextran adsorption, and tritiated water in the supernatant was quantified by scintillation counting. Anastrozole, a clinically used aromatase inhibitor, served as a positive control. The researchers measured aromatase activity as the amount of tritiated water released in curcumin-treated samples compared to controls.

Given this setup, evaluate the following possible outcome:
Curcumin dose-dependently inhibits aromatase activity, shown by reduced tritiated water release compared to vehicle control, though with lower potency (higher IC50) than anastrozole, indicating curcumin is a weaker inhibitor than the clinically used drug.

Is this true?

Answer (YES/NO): NO